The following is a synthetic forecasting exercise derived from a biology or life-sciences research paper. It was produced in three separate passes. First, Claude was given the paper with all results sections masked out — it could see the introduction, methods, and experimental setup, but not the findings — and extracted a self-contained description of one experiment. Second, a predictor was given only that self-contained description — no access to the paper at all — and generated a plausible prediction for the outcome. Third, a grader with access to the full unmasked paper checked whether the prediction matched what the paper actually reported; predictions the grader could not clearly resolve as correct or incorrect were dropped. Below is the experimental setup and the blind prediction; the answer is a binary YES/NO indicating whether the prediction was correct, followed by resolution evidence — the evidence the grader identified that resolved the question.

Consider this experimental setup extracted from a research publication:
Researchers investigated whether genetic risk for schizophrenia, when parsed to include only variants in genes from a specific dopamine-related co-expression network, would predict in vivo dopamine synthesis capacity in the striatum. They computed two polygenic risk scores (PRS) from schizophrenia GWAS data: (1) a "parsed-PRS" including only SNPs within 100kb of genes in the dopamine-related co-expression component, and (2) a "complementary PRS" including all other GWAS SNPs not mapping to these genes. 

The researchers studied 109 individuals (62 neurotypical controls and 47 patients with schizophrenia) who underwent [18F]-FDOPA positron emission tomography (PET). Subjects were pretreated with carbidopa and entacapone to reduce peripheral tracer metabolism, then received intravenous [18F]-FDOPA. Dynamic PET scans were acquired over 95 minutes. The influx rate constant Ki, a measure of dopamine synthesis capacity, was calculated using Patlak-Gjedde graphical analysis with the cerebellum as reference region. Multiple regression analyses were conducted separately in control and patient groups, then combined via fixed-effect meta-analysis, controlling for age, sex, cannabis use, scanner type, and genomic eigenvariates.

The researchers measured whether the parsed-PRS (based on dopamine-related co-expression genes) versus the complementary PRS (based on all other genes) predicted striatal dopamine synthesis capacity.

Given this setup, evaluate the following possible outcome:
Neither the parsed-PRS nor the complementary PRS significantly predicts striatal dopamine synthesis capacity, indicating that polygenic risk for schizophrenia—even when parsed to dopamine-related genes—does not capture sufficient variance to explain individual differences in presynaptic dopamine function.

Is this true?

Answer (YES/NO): NO